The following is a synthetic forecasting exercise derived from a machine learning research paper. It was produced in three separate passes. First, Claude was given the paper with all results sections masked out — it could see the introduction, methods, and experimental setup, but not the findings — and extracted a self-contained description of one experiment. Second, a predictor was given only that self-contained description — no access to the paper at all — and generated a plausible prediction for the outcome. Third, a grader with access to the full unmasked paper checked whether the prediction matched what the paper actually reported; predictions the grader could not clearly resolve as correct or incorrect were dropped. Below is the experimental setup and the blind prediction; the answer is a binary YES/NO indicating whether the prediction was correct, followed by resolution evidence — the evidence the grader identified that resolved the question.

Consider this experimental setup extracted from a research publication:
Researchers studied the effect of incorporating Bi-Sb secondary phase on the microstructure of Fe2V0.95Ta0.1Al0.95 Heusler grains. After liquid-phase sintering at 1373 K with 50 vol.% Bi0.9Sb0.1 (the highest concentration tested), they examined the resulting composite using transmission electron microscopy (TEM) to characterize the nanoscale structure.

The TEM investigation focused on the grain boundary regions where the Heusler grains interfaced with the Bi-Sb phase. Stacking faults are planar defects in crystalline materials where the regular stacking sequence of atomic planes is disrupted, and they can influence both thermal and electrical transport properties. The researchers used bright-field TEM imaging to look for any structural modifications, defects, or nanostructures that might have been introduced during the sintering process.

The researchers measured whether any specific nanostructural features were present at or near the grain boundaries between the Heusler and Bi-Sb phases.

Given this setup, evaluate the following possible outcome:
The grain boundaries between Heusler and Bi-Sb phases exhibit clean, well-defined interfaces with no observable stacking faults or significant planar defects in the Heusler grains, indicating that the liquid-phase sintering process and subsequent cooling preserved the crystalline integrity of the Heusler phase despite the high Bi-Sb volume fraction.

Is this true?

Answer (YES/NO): YES